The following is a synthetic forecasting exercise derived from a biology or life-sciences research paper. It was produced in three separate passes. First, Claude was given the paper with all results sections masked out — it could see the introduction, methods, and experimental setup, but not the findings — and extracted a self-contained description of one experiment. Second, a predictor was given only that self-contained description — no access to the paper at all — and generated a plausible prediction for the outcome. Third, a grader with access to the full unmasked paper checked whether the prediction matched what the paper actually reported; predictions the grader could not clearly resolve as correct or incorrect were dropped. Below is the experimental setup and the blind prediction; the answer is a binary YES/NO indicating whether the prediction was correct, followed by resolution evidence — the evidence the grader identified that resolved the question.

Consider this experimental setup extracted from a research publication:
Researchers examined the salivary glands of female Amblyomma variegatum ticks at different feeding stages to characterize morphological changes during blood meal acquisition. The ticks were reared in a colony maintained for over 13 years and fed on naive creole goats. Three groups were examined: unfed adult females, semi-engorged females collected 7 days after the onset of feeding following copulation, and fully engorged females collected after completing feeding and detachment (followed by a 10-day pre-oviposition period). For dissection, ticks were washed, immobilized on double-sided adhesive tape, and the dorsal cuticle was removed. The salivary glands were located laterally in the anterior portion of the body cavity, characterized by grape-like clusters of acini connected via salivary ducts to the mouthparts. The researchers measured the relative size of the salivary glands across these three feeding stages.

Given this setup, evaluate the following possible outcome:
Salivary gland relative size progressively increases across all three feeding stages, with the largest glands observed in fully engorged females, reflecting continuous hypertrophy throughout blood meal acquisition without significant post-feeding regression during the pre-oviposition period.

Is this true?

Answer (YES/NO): NO